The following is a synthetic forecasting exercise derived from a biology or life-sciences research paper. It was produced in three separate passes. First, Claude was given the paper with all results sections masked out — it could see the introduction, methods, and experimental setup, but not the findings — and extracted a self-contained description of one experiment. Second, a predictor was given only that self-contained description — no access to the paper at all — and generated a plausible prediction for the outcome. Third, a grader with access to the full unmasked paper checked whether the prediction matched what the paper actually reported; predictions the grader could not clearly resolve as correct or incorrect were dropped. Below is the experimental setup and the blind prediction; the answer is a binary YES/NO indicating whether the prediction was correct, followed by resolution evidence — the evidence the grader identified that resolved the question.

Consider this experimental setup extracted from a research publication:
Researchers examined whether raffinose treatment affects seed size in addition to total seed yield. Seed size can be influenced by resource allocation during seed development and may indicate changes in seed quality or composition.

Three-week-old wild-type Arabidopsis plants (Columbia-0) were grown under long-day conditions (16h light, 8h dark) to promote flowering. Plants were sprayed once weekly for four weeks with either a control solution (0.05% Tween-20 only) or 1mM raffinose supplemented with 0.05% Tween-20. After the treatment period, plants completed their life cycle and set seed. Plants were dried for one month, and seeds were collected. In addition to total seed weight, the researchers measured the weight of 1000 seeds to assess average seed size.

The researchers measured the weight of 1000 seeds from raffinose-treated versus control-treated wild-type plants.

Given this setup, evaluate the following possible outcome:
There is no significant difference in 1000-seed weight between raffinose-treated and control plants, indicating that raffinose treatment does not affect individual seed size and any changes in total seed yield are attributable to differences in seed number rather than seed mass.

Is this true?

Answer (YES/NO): YES